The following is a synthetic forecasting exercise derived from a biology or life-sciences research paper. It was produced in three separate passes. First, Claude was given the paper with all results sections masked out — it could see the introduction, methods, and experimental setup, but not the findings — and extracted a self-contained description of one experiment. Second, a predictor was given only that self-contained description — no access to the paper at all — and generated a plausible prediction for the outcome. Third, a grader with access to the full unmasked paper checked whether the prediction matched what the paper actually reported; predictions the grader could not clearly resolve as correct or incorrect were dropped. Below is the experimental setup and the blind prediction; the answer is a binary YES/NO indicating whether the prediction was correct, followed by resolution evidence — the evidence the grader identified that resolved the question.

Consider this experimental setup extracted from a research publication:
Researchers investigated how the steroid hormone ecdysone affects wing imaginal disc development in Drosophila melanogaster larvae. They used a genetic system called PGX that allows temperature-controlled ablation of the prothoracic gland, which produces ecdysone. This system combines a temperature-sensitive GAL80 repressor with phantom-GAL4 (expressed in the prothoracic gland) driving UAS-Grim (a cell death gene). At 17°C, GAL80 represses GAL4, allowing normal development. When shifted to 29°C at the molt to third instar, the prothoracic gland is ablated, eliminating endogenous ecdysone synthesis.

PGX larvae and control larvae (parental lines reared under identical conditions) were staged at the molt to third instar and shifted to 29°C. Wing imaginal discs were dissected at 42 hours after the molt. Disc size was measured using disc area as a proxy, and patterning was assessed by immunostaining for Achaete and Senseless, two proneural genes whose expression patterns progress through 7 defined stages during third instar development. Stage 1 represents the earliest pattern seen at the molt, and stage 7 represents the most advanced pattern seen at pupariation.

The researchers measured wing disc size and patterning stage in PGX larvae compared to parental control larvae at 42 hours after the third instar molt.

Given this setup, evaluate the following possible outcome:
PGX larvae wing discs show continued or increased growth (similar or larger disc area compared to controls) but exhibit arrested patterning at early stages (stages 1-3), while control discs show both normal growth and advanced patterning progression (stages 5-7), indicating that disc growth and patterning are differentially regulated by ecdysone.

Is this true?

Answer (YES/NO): NO